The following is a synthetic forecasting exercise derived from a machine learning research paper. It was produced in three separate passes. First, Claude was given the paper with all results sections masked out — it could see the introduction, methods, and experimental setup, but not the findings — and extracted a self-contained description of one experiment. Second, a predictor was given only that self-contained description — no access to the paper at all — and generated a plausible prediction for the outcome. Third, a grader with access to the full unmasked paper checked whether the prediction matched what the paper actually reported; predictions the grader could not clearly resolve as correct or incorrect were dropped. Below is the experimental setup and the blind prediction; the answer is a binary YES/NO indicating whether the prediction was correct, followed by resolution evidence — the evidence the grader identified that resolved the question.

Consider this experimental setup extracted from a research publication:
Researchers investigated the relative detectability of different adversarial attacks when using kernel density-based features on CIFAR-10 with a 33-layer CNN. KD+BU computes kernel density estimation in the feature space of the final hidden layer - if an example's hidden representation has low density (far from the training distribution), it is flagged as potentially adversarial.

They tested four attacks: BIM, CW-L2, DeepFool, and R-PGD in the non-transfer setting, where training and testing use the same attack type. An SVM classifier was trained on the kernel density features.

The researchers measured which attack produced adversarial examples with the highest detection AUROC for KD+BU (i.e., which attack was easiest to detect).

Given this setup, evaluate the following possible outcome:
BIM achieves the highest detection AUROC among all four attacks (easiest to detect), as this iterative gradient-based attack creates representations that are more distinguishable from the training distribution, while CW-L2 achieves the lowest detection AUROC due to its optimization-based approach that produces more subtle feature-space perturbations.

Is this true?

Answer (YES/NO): NO